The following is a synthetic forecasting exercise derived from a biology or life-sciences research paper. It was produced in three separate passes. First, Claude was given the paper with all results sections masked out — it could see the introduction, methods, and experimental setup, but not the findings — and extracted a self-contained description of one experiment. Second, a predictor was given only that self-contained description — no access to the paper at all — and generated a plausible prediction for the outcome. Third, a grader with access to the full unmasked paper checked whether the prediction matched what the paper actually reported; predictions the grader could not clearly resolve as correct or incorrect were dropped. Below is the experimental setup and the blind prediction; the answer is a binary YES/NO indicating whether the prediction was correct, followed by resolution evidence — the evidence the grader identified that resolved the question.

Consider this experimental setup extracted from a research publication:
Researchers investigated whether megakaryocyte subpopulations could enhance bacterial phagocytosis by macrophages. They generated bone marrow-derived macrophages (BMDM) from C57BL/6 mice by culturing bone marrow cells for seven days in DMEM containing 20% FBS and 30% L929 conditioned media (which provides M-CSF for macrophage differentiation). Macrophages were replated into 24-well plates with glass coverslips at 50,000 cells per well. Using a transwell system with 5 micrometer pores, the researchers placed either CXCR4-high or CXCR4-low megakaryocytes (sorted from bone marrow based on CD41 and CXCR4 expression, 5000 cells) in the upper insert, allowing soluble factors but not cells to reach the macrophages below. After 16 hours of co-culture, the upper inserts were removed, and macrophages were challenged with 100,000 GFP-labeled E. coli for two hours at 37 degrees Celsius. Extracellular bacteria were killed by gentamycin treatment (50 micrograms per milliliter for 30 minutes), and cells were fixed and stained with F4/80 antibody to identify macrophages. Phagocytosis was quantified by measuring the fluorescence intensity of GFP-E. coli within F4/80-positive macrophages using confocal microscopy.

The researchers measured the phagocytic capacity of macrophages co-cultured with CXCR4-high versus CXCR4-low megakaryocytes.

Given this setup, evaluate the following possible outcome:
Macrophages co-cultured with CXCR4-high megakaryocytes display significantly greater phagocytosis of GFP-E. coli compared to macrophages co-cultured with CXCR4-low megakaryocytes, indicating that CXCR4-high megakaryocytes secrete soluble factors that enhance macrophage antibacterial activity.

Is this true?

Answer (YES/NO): YES